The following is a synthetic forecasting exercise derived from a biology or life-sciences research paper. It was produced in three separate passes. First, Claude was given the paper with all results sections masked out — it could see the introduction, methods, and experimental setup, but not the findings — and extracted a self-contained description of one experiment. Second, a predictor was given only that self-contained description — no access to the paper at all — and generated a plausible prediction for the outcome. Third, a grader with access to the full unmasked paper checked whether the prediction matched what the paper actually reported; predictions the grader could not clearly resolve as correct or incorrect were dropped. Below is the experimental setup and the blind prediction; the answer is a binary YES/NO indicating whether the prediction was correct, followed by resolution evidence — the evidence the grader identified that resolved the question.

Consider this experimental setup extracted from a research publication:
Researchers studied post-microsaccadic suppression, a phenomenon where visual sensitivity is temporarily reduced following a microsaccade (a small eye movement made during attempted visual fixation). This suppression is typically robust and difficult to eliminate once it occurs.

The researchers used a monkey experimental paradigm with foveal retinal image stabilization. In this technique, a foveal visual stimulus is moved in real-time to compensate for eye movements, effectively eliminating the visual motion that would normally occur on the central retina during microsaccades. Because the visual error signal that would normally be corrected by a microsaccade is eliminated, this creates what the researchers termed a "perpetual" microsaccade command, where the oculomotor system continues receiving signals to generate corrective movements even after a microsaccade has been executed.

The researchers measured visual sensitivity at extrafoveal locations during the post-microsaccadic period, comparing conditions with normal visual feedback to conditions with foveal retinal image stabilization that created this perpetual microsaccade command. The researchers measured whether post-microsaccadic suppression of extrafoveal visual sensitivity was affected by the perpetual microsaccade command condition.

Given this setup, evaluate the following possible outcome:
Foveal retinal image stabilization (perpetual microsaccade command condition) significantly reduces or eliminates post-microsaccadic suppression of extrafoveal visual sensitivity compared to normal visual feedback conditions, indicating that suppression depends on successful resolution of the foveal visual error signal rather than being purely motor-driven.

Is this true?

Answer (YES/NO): NO